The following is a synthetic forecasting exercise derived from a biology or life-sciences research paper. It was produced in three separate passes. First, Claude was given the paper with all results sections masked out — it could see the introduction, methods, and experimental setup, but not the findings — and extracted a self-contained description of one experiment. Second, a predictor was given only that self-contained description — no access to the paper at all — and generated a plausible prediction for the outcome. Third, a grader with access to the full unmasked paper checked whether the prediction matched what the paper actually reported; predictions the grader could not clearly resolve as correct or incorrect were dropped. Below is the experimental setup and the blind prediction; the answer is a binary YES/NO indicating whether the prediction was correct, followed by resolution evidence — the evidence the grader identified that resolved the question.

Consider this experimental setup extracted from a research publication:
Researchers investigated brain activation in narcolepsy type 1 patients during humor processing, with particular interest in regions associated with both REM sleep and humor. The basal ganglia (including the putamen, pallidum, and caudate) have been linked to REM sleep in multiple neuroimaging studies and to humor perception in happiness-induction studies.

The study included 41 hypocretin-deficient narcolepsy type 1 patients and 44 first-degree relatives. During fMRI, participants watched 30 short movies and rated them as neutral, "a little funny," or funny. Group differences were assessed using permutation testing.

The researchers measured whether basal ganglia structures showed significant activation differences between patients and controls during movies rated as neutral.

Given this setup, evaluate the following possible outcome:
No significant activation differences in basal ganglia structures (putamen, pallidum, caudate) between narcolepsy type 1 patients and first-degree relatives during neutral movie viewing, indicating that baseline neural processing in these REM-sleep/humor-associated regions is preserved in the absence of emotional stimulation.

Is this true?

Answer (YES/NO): NO